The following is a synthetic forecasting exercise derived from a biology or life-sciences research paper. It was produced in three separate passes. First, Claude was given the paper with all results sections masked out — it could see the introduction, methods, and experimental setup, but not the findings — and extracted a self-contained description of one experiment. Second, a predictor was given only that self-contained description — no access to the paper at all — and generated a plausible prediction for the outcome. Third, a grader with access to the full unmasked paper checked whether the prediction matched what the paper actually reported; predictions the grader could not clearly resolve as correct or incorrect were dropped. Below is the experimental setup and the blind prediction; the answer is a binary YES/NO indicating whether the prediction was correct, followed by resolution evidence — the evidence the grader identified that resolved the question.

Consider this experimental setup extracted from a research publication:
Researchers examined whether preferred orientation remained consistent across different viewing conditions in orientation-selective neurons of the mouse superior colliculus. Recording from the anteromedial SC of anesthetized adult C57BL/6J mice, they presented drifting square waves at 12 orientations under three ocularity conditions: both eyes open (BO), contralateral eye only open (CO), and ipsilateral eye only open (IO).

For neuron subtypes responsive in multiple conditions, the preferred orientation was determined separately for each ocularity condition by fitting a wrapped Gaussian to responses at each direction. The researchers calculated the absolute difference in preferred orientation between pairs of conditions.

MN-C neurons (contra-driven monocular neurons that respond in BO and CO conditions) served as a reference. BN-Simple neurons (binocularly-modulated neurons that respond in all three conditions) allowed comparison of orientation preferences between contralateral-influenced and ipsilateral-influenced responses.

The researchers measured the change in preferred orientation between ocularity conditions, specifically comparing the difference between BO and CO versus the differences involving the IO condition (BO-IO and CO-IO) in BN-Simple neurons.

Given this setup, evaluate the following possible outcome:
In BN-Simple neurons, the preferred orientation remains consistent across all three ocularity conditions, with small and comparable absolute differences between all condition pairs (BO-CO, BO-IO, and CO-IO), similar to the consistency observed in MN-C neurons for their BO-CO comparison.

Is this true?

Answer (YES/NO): NO